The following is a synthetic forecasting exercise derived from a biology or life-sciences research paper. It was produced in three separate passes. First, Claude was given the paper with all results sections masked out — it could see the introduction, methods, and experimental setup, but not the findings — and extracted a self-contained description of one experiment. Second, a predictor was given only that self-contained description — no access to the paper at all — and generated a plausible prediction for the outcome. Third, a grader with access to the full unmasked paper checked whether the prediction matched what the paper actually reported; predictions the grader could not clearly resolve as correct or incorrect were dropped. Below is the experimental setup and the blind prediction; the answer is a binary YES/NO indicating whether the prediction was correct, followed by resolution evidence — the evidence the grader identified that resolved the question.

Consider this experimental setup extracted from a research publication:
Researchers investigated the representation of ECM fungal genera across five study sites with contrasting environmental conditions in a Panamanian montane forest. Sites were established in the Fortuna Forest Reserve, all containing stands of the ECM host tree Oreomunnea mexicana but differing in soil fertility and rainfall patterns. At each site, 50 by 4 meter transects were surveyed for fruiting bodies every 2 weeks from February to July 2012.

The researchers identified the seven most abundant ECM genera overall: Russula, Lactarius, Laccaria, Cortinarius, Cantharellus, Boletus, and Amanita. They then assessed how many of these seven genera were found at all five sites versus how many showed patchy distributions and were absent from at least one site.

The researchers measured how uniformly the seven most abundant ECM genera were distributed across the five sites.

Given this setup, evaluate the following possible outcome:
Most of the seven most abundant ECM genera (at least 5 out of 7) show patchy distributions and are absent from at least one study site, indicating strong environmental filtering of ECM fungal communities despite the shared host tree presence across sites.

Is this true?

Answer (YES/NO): NO